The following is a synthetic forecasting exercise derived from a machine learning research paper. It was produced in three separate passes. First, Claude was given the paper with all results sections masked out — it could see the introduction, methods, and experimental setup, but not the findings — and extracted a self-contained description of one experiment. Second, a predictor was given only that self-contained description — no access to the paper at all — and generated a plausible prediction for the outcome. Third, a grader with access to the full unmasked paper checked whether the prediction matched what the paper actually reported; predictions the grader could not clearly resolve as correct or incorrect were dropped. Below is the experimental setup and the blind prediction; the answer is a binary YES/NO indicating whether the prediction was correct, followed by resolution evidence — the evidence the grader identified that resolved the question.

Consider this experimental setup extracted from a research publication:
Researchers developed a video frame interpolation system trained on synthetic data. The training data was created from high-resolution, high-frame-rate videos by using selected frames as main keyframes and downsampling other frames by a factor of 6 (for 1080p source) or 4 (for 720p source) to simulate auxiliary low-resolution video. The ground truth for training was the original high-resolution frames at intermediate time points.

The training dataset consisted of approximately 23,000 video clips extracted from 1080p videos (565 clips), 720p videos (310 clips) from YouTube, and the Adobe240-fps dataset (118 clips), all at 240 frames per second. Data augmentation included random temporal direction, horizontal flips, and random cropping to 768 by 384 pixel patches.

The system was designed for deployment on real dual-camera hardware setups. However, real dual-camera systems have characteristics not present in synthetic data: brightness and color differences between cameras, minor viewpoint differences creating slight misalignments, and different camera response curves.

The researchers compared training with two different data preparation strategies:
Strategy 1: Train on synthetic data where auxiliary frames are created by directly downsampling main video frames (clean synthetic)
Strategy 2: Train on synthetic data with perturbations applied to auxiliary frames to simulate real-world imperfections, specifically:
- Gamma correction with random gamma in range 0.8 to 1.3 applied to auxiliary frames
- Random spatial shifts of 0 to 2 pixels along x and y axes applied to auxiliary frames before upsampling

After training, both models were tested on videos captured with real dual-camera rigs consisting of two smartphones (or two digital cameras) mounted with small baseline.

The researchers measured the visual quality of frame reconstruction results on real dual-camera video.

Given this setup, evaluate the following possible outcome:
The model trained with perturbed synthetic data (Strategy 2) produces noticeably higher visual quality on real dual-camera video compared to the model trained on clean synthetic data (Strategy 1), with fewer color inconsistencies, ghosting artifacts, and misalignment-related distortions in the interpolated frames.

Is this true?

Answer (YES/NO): YES